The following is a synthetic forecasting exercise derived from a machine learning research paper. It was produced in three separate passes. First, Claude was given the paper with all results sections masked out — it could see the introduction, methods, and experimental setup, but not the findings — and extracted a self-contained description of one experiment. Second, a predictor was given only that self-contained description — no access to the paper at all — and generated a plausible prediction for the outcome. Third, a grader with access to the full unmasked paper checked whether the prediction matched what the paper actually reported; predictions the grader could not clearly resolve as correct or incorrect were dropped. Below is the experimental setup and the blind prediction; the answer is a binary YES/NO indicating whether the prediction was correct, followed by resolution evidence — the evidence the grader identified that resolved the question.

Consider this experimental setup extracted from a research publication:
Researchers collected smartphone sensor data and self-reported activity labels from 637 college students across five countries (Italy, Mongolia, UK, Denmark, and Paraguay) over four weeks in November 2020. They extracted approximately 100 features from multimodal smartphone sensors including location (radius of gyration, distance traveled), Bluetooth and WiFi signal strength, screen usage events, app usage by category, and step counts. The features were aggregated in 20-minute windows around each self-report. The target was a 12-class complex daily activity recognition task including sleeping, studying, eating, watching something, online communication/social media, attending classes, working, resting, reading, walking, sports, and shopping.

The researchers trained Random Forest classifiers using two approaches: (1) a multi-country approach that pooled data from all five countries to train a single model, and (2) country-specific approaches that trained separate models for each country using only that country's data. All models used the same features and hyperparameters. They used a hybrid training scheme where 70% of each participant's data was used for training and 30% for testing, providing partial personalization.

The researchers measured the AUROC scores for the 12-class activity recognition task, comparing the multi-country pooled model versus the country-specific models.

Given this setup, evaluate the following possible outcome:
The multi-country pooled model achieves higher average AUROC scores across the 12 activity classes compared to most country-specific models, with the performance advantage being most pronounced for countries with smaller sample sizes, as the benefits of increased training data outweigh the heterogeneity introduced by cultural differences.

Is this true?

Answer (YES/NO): NO